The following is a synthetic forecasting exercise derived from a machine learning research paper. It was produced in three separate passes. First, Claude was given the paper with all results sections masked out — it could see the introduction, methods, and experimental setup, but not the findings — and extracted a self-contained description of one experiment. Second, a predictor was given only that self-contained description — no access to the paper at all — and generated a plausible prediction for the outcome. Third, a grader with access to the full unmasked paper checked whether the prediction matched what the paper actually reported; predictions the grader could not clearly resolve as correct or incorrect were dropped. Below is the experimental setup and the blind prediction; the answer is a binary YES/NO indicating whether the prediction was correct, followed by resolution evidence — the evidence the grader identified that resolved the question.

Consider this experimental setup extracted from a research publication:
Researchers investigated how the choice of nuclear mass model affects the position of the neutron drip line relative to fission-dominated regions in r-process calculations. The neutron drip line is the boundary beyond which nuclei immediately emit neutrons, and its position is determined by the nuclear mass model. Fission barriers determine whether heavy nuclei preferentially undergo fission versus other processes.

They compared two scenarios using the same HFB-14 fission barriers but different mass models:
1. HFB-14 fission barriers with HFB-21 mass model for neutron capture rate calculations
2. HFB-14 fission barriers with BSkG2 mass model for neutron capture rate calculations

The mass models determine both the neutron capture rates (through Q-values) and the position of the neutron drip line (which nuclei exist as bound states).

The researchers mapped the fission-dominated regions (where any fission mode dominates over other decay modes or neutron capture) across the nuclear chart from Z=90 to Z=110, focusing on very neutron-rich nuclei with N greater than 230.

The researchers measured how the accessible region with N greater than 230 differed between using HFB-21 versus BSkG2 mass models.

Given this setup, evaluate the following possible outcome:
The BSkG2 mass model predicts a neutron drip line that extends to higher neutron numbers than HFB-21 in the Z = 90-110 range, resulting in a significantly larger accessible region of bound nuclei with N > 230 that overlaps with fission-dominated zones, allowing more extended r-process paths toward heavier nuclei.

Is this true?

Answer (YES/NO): NO